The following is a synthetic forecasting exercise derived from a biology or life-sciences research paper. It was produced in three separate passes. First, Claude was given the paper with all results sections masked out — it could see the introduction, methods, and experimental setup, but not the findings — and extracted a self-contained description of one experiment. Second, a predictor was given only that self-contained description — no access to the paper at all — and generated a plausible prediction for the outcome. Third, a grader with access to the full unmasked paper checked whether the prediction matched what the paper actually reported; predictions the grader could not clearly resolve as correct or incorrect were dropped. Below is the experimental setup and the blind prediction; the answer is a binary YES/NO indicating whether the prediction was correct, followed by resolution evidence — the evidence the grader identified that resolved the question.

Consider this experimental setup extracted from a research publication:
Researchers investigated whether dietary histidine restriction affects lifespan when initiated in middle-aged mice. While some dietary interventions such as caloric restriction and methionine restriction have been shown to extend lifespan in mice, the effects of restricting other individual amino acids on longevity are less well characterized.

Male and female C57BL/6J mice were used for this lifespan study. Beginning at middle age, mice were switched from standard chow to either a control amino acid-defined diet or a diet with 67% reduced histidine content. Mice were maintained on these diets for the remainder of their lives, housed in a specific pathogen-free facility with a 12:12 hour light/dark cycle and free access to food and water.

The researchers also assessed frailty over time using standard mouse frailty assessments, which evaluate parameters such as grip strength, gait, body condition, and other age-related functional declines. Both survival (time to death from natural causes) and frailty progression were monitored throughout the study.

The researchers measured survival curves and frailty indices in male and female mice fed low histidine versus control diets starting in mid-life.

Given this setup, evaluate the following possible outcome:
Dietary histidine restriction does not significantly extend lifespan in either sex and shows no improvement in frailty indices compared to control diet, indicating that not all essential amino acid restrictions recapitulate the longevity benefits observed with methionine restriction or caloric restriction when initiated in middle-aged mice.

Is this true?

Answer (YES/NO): YES